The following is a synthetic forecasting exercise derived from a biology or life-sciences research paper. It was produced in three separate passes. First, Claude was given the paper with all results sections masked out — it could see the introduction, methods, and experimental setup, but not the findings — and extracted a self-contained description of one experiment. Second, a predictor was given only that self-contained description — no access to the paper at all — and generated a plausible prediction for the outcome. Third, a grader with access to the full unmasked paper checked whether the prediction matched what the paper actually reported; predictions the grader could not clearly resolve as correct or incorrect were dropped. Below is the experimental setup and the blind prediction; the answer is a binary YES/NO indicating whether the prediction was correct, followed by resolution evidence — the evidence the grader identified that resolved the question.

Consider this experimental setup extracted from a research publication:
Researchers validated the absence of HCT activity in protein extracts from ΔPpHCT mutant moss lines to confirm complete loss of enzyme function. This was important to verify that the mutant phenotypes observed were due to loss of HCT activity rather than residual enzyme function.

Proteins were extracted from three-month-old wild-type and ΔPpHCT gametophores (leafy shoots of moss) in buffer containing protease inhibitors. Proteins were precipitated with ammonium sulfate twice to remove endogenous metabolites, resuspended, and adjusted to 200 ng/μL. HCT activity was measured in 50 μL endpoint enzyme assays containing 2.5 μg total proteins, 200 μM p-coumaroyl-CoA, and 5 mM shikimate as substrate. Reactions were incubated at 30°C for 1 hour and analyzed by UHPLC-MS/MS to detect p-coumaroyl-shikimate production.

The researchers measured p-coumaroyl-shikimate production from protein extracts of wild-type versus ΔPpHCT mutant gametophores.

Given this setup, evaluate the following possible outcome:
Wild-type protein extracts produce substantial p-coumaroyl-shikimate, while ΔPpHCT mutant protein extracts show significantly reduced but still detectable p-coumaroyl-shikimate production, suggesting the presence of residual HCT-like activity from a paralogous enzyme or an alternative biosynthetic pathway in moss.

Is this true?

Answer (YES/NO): NO